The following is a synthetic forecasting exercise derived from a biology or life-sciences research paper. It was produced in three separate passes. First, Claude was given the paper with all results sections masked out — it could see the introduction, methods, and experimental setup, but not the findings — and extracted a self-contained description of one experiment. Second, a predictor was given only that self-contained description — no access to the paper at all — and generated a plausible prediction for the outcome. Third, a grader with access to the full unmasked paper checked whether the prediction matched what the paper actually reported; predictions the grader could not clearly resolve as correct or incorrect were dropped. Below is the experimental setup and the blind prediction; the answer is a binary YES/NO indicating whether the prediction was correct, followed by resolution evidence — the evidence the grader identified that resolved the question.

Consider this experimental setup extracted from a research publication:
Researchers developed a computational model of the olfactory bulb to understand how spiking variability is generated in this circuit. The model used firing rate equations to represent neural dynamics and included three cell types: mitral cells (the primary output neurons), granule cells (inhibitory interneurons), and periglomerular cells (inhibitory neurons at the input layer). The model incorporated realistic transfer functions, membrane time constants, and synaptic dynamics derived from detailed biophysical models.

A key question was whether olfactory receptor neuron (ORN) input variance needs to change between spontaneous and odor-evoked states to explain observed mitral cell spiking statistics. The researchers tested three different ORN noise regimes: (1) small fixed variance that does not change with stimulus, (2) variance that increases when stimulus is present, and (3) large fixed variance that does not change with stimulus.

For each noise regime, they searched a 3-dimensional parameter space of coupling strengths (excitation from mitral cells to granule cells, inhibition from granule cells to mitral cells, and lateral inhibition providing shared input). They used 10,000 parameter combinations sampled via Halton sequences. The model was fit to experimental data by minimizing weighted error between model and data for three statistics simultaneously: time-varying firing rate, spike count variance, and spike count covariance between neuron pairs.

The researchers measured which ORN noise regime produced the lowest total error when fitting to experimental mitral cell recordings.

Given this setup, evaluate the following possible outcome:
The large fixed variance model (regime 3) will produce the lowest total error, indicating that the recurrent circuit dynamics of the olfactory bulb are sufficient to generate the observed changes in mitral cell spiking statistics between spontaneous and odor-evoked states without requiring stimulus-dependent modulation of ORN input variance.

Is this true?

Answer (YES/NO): NO